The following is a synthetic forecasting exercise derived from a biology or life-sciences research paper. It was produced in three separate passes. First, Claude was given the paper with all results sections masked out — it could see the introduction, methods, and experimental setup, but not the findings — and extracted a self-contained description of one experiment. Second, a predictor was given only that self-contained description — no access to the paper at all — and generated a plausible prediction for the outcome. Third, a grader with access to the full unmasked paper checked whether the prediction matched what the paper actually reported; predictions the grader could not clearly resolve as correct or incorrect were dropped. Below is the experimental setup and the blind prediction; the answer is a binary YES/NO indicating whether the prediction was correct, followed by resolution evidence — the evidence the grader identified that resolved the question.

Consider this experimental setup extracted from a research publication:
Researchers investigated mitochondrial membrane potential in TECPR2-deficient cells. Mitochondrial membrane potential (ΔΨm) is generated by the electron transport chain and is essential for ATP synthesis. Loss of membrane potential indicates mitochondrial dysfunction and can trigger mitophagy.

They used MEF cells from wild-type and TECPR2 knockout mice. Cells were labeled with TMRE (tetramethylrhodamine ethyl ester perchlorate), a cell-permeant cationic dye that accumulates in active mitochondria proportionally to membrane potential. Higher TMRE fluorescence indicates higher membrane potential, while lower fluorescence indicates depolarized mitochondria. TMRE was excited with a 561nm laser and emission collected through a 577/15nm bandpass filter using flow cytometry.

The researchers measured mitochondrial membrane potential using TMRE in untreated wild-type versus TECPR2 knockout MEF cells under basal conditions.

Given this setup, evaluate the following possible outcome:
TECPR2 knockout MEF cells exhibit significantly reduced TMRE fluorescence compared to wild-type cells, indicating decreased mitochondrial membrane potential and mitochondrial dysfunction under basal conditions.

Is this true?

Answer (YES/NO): YES